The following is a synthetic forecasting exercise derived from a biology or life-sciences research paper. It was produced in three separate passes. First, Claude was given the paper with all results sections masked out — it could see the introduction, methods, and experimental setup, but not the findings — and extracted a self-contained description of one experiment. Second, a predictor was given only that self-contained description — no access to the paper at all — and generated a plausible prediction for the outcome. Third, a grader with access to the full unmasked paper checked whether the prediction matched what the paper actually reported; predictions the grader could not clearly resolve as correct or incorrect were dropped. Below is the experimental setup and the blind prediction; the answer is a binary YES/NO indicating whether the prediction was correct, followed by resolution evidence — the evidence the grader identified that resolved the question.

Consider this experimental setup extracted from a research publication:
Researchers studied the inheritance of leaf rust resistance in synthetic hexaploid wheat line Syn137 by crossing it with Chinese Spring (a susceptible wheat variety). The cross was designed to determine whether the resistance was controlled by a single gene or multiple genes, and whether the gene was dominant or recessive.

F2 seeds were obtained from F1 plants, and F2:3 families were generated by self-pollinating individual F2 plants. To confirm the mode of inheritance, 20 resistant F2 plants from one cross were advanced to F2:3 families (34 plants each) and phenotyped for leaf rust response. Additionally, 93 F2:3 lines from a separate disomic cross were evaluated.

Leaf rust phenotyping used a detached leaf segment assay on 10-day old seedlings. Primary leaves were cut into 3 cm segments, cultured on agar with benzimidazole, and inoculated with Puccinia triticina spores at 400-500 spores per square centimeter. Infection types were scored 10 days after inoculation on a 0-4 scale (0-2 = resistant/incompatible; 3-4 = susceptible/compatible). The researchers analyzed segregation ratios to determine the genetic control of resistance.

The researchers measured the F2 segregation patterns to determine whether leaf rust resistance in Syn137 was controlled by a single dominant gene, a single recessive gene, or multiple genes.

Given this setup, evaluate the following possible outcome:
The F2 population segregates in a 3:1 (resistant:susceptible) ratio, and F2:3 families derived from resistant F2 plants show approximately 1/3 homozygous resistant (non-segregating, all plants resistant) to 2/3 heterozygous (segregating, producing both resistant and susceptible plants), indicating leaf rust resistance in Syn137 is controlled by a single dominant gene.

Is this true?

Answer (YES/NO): NO